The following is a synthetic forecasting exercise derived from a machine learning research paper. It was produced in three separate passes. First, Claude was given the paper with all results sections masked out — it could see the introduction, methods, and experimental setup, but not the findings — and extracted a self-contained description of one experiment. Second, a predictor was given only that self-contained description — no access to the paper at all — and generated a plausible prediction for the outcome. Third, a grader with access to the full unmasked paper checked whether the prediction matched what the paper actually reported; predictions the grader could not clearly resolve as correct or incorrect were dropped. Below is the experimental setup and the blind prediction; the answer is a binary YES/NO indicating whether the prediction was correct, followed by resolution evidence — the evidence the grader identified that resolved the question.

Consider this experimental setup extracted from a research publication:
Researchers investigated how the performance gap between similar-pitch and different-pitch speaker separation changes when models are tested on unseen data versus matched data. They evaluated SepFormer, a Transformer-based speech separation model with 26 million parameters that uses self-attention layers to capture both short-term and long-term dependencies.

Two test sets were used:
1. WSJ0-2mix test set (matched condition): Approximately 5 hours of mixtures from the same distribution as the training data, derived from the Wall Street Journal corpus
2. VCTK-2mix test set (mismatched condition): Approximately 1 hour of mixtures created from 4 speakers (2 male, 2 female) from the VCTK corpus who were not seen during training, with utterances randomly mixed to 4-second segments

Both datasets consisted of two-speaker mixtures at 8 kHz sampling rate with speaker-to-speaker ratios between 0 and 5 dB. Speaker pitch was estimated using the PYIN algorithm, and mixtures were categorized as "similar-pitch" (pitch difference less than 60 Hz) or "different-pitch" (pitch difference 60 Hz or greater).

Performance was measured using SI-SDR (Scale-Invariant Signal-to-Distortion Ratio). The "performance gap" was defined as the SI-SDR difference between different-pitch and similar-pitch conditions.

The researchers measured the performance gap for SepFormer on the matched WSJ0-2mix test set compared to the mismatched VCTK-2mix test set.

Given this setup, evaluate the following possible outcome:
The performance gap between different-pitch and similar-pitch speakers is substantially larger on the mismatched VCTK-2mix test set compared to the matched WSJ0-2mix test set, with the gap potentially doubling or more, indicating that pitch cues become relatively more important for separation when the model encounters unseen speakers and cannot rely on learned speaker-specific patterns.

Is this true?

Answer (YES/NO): YES